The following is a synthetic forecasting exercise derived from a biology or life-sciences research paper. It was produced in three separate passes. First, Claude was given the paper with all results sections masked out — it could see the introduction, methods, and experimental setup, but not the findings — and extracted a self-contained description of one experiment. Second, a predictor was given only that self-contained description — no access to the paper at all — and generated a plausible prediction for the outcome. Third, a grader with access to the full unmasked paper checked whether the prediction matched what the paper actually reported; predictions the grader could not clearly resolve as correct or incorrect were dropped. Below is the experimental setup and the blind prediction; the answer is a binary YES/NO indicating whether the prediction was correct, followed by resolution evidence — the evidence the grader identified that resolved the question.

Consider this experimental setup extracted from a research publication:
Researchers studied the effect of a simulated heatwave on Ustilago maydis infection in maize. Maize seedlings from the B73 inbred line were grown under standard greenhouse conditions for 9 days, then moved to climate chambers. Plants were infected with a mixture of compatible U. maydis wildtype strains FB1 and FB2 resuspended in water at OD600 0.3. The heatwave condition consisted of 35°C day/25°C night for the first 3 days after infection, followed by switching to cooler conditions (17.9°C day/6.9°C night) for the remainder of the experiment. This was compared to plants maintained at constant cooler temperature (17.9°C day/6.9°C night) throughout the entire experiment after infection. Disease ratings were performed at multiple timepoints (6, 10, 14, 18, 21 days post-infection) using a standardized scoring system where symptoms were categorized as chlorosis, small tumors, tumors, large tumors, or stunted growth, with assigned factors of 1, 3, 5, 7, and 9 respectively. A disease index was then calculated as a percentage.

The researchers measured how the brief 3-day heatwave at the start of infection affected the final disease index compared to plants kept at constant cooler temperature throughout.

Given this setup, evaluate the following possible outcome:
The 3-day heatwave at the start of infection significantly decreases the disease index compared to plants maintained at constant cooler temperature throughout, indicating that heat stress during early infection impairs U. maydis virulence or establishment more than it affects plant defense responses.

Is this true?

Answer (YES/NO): NO